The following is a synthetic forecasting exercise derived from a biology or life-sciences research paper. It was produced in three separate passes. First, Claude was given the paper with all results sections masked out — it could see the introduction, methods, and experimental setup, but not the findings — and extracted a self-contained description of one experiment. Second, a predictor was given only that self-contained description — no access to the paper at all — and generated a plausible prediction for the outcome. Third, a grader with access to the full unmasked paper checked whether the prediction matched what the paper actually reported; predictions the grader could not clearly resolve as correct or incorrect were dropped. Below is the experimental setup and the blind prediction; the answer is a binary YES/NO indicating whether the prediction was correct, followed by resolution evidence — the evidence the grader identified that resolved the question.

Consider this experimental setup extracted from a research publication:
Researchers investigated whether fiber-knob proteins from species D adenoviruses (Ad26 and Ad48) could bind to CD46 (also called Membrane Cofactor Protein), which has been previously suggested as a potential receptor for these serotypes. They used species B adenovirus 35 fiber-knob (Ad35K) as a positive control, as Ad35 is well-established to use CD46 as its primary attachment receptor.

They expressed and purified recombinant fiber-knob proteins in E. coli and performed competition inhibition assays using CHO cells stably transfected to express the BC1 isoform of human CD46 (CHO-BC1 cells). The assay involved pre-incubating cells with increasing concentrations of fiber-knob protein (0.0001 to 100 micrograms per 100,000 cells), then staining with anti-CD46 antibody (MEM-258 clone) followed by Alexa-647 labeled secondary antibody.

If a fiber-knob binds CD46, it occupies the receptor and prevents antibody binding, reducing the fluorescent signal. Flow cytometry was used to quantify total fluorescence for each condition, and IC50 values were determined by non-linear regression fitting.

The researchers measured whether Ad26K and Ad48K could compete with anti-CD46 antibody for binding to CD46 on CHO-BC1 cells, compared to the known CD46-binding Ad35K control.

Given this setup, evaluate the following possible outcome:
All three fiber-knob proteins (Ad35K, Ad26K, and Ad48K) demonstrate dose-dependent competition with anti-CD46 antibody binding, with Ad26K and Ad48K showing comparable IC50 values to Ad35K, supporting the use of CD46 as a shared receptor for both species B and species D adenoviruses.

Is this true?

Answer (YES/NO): NO